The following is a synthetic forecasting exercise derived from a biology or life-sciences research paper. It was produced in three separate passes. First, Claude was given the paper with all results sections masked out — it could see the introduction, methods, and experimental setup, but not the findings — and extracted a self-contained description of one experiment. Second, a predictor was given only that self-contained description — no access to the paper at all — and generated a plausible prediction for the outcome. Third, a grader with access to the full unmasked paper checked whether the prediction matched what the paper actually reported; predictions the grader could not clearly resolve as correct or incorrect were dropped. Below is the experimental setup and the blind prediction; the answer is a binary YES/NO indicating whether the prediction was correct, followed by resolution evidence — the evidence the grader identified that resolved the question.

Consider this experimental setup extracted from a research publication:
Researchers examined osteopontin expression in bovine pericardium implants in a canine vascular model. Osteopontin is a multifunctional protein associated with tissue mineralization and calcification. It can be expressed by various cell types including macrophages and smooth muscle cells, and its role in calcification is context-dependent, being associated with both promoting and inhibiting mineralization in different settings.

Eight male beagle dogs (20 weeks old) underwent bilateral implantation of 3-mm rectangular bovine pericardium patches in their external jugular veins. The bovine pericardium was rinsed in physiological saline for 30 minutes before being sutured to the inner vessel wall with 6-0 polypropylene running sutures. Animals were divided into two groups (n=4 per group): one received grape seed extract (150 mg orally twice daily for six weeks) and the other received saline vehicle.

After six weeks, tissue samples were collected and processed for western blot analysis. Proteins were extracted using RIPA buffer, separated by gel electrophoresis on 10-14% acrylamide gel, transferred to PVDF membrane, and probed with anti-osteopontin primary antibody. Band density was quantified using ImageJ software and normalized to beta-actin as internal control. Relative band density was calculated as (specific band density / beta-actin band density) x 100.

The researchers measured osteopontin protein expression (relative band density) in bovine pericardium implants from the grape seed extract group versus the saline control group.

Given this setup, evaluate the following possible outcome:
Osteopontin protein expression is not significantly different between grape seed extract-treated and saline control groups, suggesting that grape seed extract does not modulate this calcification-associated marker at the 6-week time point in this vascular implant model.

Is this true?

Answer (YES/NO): YES